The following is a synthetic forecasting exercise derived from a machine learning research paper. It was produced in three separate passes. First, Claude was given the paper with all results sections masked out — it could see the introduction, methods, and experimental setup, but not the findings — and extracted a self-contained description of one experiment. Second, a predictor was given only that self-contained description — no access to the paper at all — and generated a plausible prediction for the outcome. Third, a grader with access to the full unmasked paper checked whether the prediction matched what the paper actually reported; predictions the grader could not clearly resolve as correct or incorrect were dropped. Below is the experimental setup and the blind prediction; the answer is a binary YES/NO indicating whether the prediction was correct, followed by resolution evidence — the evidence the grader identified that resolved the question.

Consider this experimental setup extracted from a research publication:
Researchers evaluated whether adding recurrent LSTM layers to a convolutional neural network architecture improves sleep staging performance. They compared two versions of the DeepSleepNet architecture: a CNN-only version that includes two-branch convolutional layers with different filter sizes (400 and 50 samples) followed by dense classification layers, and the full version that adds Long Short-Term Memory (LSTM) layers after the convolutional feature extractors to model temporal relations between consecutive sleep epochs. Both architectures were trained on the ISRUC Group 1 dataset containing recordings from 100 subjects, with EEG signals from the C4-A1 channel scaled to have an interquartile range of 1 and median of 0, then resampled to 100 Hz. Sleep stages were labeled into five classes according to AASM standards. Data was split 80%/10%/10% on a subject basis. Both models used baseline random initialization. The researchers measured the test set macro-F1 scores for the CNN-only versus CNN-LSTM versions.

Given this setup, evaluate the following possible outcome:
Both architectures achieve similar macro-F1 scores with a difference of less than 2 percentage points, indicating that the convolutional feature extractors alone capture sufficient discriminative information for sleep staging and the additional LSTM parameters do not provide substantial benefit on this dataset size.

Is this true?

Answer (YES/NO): NO